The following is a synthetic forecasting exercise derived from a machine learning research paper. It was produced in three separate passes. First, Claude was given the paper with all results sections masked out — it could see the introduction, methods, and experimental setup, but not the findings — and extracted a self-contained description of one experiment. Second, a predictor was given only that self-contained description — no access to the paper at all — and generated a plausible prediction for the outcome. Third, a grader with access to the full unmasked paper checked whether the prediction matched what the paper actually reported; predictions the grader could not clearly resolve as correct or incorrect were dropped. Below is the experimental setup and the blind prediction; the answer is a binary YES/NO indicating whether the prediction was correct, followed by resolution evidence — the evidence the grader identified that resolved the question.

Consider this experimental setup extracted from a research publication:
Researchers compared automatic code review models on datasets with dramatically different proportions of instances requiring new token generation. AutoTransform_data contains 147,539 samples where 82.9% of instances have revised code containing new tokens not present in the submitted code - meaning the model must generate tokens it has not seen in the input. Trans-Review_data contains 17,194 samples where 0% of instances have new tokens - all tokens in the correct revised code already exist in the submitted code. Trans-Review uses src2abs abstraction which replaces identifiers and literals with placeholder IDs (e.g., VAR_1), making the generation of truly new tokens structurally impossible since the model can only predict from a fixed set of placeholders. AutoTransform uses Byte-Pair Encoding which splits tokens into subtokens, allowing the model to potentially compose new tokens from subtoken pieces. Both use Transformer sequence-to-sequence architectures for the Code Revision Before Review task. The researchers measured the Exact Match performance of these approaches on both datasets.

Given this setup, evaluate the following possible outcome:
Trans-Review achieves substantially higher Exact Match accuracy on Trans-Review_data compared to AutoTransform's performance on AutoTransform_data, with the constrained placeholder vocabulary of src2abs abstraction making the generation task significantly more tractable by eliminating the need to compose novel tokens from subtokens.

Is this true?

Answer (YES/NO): NO